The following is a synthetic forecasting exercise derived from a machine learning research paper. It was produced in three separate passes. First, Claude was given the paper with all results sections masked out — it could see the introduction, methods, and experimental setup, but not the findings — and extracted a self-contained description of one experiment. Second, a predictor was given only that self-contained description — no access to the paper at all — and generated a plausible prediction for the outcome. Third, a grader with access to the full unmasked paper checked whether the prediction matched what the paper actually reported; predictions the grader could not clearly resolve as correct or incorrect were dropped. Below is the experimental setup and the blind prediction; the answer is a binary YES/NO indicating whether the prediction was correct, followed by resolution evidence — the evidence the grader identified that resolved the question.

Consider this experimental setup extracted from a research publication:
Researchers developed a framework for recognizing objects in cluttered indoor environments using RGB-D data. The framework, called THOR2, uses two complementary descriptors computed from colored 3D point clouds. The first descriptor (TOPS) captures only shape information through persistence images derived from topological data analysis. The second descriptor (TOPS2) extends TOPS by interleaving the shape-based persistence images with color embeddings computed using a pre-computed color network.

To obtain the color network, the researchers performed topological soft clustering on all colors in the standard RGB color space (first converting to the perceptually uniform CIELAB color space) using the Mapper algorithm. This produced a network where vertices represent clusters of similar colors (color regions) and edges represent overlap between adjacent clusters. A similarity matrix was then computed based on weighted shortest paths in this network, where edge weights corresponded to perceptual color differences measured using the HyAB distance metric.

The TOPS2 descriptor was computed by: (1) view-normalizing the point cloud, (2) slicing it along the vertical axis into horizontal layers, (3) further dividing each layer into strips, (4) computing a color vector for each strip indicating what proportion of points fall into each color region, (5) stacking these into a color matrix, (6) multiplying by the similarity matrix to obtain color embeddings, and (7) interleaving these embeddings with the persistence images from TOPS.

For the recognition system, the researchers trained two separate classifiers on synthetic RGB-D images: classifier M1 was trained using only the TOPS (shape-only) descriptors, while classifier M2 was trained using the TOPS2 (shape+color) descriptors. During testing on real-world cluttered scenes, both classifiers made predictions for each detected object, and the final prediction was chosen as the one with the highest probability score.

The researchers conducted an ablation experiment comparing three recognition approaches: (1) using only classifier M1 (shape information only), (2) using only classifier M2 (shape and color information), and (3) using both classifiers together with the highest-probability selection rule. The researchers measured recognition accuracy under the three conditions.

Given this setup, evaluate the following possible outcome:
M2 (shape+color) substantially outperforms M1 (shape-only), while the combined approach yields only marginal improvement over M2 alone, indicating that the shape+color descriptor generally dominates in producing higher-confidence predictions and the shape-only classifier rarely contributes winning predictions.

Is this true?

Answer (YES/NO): NO